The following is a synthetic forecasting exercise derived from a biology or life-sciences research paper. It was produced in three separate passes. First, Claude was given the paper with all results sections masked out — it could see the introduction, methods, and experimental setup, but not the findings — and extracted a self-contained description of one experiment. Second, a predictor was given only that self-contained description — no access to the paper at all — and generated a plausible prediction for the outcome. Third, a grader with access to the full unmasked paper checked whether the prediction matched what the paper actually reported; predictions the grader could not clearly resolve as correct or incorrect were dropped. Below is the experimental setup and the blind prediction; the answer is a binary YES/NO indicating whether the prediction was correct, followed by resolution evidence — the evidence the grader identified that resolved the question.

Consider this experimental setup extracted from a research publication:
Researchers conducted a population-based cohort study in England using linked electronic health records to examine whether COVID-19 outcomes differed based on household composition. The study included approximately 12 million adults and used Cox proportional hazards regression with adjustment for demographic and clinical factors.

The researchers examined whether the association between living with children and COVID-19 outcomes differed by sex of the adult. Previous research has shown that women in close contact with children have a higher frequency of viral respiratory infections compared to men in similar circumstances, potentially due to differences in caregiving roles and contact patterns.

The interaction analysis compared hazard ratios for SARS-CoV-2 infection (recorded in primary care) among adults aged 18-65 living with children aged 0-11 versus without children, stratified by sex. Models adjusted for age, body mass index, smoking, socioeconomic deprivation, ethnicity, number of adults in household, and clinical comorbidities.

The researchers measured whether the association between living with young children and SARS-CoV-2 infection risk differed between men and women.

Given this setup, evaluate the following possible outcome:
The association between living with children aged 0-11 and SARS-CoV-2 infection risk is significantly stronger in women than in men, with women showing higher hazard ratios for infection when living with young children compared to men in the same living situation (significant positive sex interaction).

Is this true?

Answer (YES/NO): NO